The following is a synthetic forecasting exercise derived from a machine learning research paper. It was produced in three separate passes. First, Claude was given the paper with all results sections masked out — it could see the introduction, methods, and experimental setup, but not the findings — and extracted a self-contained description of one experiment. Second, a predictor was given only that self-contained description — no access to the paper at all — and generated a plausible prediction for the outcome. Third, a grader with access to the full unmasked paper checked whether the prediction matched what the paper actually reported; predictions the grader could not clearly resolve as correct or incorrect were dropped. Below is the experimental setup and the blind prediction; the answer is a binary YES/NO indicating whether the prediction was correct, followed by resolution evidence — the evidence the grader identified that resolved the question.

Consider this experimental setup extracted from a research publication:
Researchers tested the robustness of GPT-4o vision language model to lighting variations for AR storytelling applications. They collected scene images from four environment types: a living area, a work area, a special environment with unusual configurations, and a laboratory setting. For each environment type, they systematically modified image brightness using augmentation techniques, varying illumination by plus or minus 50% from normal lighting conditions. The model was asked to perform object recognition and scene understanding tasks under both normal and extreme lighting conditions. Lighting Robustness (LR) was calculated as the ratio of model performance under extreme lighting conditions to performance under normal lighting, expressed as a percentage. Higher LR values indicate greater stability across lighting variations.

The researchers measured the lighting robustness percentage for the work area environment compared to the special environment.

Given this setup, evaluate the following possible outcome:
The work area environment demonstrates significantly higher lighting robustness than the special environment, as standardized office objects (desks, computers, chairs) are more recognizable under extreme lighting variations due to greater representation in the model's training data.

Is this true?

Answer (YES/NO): YES